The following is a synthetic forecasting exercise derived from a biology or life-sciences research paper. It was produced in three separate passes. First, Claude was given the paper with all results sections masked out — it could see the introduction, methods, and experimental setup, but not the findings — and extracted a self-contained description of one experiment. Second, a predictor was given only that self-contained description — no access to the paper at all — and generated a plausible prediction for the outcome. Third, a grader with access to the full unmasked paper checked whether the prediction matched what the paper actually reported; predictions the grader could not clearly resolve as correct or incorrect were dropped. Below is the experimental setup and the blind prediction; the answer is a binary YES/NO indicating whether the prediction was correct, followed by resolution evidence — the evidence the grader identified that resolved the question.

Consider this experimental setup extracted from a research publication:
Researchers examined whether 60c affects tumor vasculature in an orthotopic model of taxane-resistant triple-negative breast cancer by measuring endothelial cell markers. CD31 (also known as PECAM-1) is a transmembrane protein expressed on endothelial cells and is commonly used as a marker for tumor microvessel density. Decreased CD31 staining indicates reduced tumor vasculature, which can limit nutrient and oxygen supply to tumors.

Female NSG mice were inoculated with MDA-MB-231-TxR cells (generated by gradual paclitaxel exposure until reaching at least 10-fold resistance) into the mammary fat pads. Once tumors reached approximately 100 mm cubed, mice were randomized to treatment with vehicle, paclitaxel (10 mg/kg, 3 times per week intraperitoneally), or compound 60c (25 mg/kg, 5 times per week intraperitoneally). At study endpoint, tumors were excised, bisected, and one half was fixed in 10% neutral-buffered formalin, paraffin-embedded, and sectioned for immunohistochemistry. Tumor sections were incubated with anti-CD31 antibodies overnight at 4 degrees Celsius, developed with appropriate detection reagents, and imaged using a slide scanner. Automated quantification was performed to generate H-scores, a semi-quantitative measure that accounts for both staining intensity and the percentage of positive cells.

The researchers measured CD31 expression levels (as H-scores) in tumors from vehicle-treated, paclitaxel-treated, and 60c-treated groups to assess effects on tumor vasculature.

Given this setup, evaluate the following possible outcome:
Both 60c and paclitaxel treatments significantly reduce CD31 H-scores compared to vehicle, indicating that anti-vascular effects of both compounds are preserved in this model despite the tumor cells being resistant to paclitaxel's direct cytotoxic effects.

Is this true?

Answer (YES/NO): NO